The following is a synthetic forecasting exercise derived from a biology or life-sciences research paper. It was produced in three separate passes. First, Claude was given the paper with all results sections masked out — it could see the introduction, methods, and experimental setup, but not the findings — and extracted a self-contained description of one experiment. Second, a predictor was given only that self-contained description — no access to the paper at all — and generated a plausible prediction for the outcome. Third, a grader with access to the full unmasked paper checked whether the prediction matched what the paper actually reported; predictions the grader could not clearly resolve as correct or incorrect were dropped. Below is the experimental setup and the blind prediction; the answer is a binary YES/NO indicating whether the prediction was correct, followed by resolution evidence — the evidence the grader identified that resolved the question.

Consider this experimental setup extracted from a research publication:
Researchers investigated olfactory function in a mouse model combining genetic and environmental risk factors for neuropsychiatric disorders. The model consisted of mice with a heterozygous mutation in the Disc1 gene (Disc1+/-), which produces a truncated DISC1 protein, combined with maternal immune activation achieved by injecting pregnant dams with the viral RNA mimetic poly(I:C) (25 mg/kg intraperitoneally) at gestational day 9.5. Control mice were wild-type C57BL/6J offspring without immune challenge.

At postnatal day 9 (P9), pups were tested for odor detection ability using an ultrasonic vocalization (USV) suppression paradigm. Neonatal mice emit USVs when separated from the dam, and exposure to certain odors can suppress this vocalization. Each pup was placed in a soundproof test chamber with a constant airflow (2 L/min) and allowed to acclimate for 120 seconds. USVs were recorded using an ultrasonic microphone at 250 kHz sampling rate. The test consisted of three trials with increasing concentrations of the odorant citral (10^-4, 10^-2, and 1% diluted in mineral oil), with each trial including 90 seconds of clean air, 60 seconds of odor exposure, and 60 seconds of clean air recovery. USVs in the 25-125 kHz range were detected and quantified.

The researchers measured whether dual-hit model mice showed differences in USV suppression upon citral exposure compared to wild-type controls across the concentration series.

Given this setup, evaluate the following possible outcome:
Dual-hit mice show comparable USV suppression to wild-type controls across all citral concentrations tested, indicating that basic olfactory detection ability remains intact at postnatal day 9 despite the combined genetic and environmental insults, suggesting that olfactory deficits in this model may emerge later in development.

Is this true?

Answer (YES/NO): YES